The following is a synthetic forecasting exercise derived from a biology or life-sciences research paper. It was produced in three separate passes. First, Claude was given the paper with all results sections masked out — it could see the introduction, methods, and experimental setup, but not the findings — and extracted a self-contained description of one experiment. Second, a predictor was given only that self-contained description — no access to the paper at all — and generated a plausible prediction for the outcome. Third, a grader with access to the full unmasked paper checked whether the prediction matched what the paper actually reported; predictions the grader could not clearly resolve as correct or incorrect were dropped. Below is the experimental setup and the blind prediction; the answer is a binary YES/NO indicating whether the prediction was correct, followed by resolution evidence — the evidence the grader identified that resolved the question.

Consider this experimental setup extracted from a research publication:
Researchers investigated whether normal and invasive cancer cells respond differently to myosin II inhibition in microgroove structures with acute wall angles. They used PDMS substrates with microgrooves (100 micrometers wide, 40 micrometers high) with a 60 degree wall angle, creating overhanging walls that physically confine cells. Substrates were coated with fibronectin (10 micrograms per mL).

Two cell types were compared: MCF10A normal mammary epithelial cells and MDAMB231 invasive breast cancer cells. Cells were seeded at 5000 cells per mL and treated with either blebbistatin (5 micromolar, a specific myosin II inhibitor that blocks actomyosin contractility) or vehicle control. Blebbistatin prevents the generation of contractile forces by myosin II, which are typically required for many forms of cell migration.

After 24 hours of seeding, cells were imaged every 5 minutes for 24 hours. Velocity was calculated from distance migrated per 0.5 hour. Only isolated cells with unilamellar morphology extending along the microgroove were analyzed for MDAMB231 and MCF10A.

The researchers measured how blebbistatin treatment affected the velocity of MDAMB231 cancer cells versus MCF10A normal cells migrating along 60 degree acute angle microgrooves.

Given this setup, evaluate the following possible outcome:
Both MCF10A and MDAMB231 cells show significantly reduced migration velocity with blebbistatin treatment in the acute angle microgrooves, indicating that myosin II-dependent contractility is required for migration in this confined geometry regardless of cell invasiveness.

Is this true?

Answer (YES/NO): NO